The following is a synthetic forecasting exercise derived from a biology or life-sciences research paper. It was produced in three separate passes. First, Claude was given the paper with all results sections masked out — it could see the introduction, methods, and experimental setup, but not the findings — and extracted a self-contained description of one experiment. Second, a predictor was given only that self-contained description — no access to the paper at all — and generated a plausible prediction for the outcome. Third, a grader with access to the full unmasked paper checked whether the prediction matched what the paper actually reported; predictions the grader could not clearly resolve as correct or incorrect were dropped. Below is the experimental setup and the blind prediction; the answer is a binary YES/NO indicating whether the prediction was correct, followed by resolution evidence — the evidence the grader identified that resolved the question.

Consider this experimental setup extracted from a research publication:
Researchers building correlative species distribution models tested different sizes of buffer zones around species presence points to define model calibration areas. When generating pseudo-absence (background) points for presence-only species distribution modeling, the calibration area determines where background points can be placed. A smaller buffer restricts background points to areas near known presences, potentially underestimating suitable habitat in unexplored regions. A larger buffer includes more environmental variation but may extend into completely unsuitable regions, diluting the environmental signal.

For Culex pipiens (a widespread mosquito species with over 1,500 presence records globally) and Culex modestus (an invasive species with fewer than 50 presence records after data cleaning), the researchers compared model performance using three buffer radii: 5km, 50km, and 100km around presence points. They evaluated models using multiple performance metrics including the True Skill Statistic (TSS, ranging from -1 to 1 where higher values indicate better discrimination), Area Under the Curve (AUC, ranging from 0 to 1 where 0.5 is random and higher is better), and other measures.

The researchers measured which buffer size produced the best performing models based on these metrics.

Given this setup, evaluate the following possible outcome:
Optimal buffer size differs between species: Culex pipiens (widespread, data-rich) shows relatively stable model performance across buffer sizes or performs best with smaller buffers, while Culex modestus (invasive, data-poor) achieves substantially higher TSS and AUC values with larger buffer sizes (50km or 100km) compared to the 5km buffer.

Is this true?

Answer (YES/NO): NO